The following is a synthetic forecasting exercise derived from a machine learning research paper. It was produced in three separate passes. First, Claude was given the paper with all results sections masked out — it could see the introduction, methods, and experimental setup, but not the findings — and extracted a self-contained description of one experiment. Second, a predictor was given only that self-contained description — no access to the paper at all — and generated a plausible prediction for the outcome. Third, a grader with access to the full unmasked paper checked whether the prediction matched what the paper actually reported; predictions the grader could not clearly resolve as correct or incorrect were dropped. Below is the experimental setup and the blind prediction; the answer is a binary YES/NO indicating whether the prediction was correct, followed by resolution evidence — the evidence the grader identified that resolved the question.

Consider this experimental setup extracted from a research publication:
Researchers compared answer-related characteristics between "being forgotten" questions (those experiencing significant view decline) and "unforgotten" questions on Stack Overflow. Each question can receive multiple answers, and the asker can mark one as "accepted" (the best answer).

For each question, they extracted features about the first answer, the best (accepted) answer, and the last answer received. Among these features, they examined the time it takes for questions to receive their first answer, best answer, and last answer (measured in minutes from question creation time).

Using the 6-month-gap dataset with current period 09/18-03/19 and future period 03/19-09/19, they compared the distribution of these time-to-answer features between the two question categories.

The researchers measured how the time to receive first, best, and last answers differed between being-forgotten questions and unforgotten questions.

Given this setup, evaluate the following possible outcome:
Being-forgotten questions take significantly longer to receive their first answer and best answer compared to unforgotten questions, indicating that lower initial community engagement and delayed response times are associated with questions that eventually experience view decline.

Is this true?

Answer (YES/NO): NO